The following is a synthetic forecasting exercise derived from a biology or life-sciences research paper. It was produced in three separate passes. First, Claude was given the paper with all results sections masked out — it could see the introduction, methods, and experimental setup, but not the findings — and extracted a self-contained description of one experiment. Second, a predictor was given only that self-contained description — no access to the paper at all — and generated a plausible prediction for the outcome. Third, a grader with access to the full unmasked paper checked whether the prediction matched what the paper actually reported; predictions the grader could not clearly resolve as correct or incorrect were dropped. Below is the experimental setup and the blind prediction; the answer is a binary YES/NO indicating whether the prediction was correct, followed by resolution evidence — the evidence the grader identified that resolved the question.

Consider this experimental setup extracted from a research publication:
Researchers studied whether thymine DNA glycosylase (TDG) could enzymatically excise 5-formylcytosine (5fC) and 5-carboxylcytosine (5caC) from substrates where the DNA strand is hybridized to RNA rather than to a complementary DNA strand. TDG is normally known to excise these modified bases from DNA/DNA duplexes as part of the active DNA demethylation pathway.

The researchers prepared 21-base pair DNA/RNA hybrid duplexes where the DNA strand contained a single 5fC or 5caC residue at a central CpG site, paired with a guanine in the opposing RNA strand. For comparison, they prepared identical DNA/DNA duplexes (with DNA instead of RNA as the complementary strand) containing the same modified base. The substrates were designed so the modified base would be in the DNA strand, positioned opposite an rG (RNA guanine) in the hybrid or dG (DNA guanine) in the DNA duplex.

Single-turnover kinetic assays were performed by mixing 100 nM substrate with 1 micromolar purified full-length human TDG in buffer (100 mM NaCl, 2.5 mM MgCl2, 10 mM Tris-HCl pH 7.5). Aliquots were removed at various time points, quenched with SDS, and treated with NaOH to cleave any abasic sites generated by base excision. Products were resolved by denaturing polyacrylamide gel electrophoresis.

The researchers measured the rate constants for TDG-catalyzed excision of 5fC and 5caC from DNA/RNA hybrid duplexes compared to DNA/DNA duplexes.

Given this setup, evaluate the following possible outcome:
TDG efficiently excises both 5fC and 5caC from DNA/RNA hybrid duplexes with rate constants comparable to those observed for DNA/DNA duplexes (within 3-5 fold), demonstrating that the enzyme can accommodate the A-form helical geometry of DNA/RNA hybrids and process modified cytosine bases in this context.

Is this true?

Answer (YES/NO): YES